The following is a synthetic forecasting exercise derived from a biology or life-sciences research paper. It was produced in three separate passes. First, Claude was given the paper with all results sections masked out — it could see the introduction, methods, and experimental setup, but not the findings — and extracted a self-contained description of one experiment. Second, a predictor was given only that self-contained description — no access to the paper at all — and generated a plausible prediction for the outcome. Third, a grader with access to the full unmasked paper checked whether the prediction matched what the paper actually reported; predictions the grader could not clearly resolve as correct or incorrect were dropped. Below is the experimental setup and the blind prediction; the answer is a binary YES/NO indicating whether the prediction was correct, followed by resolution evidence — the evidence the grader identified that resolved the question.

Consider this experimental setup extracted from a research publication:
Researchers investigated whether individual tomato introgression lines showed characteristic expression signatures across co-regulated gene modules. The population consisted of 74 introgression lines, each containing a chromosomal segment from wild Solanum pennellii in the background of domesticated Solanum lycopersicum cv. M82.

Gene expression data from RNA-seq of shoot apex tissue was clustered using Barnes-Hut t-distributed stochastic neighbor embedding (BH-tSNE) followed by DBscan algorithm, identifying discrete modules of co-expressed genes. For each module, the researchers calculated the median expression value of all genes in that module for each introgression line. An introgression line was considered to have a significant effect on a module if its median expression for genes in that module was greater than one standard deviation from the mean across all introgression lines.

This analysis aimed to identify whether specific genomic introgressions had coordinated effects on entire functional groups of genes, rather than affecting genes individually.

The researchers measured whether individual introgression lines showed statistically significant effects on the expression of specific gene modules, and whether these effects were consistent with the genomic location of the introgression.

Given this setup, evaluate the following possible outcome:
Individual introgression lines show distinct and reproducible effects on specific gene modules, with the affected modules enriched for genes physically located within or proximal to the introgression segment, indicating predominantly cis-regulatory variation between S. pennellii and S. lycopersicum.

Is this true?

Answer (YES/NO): NO